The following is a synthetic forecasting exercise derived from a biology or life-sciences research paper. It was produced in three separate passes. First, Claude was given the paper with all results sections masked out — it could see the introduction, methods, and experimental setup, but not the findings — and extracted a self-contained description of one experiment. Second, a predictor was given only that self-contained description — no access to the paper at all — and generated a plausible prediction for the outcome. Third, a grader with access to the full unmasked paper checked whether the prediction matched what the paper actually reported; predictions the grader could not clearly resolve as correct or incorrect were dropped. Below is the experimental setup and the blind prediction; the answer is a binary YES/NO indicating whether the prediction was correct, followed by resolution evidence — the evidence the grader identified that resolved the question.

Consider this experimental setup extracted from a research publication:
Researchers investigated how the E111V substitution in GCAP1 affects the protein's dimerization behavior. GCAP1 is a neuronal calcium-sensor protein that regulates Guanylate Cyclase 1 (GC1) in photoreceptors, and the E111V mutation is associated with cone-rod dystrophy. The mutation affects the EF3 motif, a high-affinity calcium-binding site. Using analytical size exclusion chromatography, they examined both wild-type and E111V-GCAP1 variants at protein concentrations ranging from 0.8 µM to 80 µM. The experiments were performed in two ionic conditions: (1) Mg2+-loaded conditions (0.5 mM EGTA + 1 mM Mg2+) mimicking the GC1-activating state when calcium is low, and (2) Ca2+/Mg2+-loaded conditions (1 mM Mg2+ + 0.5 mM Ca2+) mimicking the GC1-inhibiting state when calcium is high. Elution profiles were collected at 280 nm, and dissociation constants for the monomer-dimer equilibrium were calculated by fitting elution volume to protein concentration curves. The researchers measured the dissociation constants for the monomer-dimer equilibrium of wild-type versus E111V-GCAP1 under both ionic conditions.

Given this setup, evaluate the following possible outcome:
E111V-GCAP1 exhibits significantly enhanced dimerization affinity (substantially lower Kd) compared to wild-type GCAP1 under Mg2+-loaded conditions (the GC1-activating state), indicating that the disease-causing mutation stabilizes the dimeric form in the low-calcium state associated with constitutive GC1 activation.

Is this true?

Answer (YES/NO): NO